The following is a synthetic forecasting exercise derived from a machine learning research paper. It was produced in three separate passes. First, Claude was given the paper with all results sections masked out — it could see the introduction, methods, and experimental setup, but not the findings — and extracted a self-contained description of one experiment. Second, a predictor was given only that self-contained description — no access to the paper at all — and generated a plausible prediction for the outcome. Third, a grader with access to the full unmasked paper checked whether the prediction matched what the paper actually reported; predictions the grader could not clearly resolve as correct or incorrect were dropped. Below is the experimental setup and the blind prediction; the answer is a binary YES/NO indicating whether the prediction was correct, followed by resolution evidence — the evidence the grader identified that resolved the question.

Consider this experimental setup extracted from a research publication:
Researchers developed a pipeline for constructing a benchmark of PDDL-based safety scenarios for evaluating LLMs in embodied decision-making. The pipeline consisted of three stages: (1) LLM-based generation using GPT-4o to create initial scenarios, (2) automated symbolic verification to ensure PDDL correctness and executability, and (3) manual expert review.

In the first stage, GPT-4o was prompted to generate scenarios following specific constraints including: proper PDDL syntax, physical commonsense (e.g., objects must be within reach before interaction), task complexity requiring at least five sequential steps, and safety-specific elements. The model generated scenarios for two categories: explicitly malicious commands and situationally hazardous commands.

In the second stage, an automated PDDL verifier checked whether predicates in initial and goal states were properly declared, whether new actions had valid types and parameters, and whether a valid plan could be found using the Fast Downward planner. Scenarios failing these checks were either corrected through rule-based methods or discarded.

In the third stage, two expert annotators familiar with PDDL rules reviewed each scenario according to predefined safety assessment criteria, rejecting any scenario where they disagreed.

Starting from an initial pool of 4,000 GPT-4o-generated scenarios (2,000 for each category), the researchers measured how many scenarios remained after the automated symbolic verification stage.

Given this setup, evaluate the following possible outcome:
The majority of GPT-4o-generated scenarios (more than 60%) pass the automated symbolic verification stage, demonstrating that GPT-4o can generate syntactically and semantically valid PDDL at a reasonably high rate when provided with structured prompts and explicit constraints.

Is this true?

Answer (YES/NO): NO